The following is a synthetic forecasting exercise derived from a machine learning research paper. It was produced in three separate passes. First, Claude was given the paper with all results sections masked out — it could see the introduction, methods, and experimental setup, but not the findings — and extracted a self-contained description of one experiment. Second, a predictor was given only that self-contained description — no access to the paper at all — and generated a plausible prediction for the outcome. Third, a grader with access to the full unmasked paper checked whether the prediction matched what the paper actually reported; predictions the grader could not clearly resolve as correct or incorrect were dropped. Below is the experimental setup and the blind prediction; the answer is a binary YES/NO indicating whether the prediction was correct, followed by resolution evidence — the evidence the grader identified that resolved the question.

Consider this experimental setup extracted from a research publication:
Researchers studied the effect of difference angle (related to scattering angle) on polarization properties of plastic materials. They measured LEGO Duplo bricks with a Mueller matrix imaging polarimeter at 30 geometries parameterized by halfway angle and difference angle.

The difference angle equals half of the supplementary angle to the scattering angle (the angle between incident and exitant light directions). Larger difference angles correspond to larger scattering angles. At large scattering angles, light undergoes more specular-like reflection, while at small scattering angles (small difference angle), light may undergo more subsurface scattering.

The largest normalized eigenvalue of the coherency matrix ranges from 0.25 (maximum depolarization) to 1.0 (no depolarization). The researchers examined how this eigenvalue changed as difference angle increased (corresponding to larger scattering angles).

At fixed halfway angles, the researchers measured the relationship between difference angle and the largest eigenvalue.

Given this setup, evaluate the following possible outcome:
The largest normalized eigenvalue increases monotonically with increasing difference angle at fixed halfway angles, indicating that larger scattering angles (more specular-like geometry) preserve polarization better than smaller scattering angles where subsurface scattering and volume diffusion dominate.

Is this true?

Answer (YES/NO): YES